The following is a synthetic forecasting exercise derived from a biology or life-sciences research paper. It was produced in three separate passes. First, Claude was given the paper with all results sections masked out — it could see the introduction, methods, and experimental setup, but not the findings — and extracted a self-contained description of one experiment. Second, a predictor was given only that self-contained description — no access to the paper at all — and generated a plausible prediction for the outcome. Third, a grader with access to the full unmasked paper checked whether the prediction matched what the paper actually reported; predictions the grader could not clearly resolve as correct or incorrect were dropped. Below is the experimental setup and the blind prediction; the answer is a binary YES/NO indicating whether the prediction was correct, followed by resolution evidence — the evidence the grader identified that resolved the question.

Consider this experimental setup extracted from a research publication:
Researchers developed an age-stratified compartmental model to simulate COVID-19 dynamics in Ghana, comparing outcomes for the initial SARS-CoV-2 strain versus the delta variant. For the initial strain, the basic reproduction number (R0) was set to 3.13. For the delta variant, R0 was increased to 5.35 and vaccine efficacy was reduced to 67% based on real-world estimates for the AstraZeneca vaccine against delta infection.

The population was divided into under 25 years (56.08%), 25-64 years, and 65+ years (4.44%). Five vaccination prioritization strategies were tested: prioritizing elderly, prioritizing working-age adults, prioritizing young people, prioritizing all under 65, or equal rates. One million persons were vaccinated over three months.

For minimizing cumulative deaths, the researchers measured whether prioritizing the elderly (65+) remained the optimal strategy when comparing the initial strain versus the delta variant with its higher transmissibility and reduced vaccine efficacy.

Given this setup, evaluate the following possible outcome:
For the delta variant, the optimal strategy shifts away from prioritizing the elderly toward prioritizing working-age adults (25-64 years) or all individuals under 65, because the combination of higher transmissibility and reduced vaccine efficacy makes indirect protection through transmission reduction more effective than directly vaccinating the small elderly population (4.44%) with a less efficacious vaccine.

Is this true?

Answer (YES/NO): NO